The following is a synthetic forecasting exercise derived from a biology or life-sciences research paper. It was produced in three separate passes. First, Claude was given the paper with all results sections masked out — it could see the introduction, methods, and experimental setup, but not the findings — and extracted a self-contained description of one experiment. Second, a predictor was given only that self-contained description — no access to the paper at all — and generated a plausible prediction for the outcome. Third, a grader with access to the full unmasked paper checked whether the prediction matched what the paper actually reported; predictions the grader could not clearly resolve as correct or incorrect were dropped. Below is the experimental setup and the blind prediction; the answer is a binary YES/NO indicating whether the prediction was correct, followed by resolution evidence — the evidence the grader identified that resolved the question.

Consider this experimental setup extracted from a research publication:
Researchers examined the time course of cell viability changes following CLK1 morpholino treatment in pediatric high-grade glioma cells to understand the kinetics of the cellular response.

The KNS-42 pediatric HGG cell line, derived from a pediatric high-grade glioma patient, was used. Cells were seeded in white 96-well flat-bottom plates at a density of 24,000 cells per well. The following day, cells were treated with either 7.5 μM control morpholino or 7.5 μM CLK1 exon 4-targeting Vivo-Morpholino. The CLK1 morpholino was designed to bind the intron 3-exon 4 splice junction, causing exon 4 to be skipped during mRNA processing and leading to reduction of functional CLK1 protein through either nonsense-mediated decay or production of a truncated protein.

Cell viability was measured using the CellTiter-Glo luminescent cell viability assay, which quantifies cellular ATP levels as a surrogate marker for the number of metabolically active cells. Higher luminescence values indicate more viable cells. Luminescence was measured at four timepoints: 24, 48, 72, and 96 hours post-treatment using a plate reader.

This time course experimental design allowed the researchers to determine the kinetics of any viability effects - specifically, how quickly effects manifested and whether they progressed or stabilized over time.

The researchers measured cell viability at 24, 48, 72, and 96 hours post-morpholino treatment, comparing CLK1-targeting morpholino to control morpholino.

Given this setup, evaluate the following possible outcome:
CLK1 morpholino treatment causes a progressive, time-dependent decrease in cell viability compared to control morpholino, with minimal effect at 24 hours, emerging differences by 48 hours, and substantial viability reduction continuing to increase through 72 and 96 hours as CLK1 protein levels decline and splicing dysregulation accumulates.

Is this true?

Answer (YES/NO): NO